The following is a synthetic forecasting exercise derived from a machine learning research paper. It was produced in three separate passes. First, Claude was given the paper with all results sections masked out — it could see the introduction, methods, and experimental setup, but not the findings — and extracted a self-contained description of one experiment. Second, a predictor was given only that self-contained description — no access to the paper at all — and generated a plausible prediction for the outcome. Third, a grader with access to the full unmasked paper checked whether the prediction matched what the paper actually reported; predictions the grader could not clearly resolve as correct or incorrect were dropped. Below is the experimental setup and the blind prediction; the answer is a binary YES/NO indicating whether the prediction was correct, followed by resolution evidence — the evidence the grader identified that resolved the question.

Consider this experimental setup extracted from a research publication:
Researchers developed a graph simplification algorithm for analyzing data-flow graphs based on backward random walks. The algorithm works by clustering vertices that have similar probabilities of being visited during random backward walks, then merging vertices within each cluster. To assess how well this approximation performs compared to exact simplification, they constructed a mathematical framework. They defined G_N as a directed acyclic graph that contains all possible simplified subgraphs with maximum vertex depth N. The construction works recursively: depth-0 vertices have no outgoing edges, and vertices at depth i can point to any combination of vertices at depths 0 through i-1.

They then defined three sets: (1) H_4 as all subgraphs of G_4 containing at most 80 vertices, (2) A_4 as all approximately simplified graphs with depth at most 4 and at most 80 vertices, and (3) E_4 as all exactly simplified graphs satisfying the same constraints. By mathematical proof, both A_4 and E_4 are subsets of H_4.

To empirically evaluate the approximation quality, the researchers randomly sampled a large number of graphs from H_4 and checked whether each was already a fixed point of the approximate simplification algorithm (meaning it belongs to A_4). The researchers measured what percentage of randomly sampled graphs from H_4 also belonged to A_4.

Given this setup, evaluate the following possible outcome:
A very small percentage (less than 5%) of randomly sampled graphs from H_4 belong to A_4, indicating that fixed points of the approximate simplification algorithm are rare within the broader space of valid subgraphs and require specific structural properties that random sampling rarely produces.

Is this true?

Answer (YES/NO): NO